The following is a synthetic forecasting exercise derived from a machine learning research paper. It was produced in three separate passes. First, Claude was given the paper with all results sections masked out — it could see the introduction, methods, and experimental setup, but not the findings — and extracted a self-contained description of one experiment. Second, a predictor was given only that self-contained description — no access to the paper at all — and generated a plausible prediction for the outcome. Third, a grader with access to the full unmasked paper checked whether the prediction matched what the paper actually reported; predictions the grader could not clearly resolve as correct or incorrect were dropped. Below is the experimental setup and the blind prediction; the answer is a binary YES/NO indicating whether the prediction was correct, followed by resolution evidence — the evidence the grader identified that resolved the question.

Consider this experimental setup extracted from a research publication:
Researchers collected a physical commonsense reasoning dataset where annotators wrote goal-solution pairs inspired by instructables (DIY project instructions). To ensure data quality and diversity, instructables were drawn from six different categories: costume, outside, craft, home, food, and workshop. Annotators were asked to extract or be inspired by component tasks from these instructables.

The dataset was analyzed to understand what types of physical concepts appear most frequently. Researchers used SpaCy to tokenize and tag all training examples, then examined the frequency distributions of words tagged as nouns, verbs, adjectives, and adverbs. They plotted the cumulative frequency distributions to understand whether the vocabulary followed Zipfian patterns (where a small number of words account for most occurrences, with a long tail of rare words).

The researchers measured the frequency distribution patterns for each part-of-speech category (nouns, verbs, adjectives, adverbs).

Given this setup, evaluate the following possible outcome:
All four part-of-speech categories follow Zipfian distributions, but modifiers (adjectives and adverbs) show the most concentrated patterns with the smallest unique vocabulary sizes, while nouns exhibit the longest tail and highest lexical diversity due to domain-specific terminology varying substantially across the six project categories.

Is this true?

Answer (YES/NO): NO